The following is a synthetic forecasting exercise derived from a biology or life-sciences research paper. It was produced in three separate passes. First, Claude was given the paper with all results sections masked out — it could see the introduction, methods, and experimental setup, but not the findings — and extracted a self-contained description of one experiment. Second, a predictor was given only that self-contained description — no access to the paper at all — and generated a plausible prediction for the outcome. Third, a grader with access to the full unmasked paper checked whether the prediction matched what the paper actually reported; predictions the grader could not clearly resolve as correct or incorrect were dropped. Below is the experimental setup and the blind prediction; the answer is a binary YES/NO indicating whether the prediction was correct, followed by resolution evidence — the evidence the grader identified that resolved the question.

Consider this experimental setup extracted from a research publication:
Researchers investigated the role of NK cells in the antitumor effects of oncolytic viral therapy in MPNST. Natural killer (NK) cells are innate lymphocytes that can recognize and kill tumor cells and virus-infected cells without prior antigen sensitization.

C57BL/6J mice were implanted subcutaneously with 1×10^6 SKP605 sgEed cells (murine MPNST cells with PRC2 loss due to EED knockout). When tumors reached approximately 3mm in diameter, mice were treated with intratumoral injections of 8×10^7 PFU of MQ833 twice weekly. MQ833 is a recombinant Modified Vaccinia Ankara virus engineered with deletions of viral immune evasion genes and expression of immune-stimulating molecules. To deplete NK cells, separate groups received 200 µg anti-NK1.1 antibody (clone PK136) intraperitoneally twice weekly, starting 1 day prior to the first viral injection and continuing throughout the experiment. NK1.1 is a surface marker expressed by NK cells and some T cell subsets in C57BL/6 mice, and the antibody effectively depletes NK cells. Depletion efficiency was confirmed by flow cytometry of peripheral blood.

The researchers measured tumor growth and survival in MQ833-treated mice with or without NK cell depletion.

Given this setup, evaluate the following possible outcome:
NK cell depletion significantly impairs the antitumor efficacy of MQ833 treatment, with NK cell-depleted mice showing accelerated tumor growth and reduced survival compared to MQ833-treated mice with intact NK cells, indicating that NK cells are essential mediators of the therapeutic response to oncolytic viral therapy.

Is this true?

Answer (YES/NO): NO